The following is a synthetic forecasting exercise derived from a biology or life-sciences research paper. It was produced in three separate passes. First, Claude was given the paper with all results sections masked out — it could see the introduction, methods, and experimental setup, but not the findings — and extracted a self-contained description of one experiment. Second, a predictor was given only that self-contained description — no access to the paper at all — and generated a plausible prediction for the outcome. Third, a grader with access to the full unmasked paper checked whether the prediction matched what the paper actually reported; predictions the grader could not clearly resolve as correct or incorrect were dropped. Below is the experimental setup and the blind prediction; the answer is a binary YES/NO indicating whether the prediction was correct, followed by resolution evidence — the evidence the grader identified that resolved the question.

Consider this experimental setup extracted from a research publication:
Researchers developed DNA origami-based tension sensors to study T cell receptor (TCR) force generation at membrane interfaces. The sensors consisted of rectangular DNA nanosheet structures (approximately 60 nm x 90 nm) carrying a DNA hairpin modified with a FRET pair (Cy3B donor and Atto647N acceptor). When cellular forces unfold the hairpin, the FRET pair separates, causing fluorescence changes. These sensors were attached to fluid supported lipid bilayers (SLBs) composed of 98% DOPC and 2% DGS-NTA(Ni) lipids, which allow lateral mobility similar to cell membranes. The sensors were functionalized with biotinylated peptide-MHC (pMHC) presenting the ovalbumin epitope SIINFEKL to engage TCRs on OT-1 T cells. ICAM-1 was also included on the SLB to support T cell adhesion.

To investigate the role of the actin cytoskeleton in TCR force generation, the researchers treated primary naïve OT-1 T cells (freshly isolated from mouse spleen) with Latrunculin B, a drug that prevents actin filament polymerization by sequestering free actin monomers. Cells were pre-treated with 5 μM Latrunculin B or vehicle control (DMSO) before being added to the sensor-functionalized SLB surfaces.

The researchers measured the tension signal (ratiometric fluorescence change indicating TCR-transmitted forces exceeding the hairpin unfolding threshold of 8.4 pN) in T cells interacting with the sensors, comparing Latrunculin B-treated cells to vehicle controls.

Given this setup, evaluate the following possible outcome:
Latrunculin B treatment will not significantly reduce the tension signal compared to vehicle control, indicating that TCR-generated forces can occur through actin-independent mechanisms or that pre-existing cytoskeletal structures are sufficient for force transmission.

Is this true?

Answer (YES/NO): NO